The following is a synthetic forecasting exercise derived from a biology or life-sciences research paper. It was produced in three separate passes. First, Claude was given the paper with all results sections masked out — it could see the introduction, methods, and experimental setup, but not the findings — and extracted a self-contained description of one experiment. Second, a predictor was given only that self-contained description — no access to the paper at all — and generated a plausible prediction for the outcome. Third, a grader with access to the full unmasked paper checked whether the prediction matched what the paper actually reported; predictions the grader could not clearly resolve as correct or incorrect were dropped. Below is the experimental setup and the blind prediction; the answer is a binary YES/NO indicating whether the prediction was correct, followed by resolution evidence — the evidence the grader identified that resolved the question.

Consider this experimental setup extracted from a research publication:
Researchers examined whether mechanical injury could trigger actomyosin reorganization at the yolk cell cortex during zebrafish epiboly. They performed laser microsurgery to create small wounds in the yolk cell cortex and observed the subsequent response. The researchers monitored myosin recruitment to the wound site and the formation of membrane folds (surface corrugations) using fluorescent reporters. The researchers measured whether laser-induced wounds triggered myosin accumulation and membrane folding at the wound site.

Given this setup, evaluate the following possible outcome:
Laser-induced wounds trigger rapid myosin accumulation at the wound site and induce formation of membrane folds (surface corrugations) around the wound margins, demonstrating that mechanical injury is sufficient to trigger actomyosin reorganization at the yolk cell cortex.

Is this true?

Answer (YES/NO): YES